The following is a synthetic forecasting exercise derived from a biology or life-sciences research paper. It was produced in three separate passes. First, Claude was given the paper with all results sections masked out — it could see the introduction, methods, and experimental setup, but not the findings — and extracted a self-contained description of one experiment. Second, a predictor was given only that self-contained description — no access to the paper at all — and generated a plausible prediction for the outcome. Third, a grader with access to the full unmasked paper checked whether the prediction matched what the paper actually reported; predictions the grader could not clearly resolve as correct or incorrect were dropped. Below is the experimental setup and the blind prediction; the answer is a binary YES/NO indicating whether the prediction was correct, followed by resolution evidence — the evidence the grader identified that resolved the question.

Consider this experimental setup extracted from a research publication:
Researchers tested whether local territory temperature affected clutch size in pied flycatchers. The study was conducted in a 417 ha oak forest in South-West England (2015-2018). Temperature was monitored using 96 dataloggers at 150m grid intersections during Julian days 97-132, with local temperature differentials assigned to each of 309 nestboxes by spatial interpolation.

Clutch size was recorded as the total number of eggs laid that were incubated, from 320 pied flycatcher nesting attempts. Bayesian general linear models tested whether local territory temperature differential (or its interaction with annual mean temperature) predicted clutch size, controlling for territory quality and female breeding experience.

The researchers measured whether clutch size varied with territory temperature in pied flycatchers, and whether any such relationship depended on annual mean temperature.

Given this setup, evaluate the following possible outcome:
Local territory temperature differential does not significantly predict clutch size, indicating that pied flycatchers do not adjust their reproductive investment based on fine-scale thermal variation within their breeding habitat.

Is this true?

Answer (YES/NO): YES